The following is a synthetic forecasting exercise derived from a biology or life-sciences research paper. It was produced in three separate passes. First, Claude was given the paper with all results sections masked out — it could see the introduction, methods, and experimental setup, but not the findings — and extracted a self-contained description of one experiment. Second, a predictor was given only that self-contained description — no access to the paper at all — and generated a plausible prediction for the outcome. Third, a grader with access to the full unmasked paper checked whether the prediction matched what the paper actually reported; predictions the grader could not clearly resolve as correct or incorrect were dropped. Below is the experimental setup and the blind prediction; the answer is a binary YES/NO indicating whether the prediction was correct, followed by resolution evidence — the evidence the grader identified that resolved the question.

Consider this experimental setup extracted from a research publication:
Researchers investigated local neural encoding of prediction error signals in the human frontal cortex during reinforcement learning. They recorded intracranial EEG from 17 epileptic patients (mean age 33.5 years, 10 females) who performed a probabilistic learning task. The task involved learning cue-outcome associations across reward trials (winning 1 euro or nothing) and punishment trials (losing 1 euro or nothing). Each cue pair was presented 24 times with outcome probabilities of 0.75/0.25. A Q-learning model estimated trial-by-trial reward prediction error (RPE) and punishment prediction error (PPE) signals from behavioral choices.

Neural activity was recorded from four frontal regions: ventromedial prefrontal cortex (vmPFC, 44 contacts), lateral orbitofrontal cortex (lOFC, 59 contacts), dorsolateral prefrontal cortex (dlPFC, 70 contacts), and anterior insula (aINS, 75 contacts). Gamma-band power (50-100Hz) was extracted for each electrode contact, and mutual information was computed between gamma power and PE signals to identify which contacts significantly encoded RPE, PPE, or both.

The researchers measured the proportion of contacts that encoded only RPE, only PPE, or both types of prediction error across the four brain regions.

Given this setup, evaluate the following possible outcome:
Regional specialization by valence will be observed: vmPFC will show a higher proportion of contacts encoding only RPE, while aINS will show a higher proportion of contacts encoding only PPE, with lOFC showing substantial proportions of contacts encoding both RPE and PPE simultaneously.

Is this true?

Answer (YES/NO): NO